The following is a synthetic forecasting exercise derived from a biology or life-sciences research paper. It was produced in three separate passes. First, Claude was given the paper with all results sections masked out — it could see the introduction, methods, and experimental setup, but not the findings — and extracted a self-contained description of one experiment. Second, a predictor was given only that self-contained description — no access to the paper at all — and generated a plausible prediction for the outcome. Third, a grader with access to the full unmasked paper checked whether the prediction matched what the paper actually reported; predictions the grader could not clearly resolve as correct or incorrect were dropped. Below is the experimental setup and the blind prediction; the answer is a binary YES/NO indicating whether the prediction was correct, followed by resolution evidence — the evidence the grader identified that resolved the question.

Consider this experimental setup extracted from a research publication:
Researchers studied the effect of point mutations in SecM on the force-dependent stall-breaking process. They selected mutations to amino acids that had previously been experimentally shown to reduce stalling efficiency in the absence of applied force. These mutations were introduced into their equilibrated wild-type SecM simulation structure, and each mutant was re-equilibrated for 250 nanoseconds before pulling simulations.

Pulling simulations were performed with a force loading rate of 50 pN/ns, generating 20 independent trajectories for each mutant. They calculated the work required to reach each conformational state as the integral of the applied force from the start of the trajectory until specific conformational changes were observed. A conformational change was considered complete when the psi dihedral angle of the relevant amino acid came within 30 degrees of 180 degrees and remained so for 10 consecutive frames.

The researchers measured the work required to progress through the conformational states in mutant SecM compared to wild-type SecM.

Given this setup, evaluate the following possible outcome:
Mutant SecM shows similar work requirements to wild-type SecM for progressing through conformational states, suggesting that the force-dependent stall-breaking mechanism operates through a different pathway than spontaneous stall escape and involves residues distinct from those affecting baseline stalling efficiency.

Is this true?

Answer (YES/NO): NO